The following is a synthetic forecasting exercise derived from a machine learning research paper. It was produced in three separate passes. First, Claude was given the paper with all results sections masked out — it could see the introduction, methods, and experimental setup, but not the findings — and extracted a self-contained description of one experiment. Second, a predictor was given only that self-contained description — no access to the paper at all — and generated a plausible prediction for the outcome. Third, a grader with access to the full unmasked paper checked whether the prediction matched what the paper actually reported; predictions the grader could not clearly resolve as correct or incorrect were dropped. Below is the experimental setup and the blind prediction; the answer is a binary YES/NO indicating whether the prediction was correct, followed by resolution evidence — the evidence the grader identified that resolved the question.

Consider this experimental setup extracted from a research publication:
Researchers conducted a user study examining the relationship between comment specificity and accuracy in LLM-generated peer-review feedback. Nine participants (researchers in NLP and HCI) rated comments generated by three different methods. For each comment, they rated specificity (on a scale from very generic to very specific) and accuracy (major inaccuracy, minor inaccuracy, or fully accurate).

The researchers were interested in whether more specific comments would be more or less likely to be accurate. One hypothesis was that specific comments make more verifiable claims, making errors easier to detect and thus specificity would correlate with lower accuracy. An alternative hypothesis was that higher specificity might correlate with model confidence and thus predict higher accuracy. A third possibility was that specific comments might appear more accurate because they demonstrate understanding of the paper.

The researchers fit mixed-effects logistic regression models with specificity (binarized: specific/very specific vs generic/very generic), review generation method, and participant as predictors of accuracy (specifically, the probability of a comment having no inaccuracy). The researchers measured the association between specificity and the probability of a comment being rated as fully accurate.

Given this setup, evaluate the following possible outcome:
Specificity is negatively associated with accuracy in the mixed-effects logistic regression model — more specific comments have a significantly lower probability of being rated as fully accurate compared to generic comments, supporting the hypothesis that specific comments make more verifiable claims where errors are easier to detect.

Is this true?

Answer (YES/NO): NO